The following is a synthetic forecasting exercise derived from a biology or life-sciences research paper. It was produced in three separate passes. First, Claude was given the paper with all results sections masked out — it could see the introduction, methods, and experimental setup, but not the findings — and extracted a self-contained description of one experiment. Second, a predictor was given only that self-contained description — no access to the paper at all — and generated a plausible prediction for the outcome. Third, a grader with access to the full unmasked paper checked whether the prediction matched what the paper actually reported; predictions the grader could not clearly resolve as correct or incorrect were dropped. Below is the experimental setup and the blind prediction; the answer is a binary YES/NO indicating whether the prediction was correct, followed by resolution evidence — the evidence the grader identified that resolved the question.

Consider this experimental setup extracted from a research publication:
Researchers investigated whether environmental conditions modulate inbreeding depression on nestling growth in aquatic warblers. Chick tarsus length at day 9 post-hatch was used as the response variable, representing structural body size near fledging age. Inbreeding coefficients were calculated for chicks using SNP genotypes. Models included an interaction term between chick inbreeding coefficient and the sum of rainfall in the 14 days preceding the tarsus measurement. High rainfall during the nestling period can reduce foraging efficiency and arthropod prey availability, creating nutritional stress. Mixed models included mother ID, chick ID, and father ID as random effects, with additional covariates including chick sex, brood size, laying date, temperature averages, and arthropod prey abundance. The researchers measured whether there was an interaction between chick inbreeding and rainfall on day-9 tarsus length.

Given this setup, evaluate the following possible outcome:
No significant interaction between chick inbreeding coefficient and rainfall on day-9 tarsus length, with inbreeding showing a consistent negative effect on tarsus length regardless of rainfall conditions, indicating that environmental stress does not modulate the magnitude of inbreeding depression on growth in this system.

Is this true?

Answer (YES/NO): NO